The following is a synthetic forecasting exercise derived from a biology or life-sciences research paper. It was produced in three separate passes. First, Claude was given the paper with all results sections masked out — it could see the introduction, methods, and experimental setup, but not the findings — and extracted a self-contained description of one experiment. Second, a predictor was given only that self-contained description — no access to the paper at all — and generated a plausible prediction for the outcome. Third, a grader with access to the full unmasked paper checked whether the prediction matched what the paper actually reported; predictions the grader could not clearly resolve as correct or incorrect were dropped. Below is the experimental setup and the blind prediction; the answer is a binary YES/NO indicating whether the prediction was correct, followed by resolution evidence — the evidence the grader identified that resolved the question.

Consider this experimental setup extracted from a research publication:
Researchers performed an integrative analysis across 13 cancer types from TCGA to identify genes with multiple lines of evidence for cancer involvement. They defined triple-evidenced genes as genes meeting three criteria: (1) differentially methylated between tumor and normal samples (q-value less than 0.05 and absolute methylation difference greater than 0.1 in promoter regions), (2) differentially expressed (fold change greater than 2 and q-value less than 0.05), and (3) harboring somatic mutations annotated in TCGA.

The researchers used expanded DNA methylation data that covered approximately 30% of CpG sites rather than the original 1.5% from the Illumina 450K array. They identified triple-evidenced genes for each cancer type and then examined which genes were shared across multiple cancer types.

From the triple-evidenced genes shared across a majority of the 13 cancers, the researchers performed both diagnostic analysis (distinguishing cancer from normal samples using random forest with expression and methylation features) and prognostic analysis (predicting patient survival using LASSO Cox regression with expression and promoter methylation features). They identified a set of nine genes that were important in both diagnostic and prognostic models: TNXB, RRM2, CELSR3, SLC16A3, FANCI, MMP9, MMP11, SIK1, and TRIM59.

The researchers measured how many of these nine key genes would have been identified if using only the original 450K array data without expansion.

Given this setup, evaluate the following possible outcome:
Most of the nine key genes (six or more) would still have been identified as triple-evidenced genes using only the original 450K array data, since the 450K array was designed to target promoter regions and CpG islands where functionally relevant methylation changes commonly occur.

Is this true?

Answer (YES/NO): YES